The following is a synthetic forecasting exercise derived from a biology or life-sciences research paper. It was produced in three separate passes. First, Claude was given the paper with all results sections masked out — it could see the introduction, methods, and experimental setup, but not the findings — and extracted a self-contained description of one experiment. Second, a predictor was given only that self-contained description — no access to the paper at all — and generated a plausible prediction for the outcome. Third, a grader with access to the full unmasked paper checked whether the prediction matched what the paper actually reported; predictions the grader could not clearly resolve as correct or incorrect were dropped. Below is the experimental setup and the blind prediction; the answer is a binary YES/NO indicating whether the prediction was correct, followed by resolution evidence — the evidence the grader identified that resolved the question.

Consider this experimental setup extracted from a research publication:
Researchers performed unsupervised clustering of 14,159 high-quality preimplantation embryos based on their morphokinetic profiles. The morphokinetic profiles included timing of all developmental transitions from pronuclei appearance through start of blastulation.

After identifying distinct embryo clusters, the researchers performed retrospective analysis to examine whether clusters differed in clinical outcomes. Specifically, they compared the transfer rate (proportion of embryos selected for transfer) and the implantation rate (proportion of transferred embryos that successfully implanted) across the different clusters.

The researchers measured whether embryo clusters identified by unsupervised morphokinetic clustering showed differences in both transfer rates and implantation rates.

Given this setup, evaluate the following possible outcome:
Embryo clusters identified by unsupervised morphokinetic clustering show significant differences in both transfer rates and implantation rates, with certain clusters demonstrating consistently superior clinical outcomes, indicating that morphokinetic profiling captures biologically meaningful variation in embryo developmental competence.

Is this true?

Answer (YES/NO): YES